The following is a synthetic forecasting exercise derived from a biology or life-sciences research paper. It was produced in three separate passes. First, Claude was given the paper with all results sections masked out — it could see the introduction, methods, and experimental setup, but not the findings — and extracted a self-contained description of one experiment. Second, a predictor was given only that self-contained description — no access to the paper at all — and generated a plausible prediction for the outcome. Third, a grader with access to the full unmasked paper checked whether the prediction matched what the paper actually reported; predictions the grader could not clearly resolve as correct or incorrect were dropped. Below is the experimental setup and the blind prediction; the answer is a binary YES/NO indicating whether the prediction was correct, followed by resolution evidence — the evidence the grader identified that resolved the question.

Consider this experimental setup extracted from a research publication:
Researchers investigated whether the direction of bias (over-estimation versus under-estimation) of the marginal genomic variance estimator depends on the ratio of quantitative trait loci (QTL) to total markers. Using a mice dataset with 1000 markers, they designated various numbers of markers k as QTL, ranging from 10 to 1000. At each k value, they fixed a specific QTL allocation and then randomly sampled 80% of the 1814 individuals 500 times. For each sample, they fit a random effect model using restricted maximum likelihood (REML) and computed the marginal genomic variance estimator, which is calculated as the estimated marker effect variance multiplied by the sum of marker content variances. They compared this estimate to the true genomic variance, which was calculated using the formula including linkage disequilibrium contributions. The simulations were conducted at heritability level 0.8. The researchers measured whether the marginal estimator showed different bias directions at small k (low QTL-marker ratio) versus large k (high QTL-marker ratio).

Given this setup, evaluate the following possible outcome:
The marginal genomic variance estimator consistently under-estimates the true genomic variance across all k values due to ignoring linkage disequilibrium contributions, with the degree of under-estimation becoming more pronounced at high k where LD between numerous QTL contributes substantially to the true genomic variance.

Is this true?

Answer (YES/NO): NO